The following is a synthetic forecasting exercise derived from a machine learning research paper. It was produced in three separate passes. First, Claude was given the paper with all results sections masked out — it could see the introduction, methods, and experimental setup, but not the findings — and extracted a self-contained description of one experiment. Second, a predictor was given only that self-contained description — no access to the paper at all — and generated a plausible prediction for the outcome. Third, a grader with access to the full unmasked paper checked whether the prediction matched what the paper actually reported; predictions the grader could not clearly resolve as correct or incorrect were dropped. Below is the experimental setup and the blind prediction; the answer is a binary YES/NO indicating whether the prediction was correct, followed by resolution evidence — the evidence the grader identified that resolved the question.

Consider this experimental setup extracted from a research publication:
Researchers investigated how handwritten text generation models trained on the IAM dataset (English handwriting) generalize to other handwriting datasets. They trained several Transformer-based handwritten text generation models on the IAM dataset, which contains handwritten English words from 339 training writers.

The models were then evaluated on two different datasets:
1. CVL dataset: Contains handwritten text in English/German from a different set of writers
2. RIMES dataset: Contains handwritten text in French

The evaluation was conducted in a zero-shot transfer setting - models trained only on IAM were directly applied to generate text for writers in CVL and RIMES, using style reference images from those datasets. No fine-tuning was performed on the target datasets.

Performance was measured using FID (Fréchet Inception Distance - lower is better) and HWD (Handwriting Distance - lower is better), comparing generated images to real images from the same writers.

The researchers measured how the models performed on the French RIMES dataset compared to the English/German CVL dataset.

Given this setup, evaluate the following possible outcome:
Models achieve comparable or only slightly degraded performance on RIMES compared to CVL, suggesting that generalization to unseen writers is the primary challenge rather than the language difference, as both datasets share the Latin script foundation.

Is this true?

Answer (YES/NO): NO